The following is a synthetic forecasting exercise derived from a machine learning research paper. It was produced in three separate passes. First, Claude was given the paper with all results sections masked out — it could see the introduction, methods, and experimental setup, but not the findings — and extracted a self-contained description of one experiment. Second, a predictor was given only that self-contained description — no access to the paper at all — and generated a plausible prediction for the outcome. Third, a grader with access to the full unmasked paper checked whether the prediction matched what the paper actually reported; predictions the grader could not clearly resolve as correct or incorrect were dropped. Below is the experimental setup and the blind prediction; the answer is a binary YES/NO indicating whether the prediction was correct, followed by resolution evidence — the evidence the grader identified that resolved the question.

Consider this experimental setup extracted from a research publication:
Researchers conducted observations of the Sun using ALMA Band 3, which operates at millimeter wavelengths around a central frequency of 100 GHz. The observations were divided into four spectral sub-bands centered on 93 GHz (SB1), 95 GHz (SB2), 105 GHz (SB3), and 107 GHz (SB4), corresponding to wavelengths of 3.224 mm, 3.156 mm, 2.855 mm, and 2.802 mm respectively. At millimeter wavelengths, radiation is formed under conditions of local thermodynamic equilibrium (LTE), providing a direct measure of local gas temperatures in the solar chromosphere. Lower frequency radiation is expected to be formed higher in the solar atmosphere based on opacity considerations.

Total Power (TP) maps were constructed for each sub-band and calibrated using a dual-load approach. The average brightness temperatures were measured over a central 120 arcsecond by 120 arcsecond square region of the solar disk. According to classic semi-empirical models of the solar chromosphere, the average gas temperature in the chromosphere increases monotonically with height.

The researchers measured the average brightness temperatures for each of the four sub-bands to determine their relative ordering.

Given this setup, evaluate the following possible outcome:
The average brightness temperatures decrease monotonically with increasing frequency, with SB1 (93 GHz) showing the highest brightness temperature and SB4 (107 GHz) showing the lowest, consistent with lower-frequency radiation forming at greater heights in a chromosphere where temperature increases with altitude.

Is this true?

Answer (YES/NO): YES